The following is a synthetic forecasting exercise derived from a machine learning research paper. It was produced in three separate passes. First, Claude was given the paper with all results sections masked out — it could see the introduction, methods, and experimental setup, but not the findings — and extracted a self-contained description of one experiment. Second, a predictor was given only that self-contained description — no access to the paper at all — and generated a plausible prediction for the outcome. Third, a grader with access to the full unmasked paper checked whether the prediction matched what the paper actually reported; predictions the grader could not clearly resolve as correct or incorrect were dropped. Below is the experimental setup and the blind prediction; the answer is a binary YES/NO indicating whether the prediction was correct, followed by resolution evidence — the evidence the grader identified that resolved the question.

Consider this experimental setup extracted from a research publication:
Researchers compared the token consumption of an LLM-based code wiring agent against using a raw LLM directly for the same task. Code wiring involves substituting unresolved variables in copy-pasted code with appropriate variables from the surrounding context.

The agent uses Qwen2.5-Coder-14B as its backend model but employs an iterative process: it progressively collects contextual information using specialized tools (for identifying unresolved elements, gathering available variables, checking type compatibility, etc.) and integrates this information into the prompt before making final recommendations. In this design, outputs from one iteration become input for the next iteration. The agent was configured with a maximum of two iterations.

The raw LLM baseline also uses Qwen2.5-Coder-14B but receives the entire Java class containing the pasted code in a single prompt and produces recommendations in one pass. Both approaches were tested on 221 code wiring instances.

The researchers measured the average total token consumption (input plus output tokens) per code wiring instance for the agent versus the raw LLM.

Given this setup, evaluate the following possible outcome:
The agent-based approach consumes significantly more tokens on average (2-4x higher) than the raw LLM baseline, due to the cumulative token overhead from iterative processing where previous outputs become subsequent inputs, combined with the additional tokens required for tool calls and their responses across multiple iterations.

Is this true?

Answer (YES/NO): NO